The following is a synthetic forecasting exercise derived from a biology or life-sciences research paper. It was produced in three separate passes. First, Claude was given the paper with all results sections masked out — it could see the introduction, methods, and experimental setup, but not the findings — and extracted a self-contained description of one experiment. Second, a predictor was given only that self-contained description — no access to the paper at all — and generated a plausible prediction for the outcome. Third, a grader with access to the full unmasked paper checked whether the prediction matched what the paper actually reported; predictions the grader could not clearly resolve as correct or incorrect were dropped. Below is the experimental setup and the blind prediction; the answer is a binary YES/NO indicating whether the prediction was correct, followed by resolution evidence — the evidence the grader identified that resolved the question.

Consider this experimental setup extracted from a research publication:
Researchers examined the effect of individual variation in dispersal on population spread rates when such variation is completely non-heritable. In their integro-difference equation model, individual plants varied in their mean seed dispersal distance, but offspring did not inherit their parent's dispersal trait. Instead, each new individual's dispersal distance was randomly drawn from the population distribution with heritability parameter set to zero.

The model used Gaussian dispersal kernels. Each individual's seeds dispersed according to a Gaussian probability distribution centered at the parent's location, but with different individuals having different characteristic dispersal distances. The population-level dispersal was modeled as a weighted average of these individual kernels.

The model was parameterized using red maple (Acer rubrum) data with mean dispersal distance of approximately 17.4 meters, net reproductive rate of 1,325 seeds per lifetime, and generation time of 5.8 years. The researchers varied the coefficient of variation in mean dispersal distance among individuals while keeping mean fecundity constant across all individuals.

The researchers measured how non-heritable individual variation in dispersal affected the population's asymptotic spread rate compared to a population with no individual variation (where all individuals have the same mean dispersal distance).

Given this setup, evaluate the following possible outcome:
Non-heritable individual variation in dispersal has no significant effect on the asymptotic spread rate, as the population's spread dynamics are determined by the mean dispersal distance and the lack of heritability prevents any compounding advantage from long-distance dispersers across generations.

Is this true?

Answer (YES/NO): NO